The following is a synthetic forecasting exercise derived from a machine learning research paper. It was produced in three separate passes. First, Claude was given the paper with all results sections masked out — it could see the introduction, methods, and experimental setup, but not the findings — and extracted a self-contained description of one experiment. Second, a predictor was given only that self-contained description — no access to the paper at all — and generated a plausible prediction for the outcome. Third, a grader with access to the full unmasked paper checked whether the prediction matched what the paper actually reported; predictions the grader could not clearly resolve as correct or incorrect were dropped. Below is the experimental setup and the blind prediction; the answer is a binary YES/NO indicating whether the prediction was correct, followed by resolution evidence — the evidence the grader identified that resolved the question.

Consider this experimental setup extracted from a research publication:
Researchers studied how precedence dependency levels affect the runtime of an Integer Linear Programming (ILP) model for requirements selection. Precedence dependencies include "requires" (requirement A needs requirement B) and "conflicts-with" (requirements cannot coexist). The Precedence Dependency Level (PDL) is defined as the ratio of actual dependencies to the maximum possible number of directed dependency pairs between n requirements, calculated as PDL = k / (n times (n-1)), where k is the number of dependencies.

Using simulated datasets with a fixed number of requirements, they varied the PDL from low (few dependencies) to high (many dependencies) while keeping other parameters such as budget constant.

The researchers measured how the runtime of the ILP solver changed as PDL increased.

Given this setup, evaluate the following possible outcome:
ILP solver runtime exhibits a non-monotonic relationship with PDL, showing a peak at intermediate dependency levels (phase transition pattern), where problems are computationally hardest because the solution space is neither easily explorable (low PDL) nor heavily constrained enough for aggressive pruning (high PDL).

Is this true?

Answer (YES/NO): NO